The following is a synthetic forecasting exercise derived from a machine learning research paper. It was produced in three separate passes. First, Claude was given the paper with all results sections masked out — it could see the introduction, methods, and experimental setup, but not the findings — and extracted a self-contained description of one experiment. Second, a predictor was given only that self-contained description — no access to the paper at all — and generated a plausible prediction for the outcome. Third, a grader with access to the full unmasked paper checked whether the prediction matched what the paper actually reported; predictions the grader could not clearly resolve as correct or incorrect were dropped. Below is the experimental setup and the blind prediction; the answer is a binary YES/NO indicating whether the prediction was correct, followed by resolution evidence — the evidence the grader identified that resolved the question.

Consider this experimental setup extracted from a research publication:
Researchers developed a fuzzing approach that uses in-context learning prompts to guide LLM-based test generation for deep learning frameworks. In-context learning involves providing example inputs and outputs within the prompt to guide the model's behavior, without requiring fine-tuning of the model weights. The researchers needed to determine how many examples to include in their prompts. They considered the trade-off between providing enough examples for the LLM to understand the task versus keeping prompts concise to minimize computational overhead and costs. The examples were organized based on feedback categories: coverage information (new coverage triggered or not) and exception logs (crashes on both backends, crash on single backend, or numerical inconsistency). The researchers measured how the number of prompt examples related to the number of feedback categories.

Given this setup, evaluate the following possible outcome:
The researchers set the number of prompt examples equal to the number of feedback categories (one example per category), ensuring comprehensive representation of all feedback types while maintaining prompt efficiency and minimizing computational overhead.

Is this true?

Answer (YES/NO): YES